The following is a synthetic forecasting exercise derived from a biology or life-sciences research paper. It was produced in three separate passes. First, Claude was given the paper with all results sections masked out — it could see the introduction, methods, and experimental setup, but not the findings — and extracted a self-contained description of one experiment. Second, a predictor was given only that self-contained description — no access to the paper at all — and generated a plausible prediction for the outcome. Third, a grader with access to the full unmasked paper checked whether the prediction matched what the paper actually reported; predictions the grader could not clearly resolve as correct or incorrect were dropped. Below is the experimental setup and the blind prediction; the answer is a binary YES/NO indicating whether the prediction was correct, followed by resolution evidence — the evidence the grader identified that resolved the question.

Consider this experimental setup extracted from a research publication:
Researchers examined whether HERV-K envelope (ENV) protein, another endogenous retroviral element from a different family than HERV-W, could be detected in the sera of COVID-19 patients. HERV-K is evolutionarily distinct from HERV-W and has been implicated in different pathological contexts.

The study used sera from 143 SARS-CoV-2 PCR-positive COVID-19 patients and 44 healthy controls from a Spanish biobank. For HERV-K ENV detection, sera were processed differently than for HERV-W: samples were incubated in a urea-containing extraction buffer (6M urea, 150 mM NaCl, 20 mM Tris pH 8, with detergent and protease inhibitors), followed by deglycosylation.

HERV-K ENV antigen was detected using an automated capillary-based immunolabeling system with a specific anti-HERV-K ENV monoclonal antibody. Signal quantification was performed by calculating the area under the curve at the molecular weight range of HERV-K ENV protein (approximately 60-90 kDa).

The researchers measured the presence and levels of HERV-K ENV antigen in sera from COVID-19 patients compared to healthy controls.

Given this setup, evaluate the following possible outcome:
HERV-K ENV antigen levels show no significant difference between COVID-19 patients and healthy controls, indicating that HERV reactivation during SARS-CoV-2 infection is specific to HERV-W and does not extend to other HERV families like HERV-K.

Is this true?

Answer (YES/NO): YES